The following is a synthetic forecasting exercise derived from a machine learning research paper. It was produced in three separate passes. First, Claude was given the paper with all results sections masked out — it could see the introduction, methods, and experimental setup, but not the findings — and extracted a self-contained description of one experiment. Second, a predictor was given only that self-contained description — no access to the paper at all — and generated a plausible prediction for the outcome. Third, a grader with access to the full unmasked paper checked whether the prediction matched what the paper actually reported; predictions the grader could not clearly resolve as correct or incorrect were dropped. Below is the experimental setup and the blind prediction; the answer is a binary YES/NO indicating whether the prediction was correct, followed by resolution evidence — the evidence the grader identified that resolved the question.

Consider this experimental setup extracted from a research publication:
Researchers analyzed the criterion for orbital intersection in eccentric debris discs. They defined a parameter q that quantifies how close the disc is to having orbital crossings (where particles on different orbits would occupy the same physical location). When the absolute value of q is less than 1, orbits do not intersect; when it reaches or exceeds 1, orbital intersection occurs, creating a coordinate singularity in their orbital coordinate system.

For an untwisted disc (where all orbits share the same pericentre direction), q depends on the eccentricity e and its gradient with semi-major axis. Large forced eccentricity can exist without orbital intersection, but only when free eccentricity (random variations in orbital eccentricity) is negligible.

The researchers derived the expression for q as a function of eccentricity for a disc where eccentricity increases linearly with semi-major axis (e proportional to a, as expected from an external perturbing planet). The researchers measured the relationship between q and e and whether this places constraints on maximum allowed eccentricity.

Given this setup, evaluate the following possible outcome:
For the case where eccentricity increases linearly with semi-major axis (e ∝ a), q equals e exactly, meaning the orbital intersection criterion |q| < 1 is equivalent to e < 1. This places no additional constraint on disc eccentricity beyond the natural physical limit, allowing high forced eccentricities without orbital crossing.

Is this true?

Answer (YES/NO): NO